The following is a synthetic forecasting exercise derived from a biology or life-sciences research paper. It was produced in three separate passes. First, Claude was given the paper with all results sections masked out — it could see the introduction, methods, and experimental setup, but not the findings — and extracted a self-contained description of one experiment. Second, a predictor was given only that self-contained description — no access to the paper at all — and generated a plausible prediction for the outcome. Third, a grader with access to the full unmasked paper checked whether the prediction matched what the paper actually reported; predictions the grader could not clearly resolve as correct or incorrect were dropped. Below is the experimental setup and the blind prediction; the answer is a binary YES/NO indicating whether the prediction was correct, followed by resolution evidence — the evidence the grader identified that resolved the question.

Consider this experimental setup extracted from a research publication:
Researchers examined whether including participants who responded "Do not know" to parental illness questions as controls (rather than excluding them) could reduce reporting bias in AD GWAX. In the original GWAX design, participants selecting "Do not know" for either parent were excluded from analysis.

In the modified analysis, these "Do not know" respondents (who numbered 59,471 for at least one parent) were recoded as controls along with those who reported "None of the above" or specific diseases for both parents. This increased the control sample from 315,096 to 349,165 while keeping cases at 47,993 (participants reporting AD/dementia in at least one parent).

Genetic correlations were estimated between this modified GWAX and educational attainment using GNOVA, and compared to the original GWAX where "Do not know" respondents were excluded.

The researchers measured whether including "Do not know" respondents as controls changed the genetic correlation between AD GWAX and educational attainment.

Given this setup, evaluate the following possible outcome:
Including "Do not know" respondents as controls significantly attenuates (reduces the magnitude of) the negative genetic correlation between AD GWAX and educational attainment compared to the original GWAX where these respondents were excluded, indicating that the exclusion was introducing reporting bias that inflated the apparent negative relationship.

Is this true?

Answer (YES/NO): NO